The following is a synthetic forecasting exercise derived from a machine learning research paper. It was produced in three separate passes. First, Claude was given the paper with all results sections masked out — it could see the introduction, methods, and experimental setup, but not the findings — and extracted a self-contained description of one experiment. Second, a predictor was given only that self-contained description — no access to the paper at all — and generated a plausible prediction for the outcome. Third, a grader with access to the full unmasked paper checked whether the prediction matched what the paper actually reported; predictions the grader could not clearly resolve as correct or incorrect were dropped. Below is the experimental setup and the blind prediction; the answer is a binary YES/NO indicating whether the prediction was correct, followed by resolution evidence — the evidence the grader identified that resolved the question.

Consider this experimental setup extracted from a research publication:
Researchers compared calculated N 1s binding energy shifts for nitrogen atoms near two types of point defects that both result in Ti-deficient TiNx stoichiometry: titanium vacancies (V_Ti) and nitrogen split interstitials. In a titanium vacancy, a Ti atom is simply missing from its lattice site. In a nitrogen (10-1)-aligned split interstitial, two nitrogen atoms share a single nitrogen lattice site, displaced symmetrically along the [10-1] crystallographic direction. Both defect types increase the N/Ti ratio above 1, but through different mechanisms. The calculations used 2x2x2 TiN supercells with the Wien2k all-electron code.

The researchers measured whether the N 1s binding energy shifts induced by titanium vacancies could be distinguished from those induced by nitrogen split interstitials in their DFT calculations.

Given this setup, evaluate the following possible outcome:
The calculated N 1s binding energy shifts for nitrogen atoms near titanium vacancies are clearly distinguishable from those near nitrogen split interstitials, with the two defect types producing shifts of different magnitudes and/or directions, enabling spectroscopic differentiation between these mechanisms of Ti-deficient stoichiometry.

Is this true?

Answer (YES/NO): YES